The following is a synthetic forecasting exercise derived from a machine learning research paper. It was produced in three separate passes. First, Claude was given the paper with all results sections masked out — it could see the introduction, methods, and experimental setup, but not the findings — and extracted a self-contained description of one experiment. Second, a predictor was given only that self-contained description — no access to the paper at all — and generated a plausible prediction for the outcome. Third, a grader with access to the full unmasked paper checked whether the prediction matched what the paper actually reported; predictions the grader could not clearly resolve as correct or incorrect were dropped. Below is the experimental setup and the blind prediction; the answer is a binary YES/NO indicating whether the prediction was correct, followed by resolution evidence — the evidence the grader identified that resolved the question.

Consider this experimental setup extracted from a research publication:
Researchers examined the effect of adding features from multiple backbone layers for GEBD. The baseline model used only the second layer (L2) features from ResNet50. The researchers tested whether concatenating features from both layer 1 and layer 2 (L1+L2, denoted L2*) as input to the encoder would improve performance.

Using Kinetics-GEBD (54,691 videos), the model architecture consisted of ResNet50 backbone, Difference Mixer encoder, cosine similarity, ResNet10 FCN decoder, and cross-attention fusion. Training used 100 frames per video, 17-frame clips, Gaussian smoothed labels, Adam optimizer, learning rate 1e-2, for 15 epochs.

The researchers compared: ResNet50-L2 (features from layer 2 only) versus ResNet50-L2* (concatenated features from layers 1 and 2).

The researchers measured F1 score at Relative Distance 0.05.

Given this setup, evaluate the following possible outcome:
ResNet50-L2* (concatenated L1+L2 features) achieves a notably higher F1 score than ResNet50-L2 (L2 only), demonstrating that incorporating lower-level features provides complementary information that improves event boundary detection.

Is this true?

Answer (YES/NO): YES